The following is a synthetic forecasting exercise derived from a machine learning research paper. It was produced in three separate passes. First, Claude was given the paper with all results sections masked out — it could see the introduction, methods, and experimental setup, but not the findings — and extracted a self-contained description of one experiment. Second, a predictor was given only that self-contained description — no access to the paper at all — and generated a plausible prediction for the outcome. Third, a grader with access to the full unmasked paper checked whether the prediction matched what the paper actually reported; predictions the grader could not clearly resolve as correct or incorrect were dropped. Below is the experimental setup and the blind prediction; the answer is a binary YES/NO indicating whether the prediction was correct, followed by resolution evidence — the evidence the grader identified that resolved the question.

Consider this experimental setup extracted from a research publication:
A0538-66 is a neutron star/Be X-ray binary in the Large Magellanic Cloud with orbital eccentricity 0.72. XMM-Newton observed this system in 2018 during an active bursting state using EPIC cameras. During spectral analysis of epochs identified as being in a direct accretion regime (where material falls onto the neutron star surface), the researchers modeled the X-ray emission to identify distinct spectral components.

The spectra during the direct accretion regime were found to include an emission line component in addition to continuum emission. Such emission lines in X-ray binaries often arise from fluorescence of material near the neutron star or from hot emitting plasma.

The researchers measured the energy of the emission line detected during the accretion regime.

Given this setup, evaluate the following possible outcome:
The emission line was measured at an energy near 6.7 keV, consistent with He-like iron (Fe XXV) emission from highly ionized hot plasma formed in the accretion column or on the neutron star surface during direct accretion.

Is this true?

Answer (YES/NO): NO